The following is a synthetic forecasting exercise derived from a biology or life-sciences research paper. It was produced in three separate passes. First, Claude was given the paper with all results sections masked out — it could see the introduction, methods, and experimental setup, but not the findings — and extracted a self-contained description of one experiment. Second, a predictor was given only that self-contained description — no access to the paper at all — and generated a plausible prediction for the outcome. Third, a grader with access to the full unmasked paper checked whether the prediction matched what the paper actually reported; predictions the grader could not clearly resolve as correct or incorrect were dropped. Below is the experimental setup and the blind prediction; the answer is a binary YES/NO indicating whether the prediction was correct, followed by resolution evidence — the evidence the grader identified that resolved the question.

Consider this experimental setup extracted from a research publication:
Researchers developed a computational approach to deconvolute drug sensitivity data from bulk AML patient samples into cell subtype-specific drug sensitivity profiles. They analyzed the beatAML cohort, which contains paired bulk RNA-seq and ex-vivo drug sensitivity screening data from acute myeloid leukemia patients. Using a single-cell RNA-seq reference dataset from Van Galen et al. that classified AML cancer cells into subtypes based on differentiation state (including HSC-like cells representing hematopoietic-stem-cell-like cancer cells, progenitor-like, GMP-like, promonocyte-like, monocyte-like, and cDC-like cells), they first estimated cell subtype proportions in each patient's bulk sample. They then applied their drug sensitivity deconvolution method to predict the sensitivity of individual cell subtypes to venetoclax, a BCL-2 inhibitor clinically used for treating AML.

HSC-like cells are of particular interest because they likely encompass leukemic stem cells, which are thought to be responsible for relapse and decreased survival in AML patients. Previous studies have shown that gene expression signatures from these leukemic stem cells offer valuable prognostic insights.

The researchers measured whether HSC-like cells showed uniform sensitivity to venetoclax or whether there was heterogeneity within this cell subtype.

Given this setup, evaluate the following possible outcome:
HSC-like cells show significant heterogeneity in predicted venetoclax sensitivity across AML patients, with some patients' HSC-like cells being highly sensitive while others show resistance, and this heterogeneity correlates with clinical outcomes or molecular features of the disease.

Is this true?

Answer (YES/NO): NO